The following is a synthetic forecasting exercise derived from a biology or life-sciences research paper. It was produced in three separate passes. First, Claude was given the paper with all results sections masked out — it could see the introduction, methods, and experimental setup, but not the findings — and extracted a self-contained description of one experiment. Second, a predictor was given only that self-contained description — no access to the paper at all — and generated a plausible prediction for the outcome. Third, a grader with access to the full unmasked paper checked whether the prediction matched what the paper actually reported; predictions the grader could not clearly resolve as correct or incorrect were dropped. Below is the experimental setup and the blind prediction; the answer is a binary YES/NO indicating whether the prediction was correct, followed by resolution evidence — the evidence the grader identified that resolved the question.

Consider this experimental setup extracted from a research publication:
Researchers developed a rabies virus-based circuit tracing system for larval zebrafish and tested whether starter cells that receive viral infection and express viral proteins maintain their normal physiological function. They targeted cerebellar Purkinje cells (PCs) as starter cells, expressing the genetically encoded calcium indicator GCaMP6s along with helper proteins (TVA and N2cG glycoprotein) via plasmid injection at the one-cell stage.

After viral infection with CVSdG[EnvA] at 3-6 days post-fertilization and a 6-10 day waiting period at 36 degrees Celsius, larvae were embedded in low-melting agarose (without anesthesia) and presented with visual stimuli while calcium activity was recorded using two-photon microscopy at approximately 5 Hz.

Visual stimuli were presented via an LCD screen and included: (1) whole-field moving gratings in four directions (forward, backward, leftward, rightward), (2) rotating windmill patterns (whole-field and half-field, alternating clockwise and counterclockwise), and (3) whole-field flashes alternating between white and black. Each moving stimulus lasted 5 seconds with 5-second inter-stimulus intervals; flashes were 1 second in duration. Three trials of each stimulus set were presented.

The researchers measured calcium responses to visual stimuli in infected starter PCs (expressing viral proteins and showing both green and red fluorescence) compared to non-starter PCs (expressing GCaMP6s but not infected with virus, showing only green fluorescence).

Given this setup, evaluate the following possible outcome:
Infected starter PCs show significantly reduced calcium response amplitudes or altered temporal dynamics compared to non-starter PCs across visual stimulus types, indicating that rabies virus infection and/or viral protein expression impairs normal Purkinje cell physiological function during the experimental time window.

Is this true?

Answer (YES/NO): NO